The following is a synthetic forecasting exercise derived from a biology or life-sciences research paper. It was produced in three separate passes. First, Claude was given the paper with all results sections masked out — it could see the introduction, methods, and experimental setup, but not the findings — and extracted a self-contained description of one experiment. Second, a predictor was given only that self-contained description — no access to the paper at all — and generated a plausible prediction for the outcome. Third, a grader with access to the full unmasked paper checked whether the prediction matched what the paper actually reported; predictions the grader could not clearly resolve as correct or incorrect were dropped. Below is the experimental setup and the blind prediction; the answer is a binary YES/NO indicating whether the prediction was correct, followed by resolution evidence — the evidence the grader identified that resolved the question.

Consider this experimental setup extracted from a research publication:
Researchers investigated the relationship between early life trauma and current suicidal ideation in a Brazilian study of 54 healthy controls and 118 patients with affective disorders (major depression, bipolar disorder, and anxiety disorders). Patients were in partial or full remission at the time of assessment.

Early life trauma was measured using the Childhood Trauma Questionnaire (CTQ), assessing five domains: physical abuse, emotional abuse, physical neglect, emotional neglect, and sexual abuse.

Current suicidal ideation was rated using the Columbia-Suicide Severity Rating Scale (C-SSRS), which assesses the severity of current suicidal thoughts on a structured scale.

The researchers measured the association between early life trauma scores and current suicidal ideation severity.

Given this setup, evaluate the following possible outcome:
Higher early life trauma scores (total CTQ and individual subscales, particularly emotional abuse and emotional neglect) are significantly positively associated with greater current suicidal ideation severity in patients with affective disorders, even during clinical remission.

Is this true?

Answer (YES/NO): NO